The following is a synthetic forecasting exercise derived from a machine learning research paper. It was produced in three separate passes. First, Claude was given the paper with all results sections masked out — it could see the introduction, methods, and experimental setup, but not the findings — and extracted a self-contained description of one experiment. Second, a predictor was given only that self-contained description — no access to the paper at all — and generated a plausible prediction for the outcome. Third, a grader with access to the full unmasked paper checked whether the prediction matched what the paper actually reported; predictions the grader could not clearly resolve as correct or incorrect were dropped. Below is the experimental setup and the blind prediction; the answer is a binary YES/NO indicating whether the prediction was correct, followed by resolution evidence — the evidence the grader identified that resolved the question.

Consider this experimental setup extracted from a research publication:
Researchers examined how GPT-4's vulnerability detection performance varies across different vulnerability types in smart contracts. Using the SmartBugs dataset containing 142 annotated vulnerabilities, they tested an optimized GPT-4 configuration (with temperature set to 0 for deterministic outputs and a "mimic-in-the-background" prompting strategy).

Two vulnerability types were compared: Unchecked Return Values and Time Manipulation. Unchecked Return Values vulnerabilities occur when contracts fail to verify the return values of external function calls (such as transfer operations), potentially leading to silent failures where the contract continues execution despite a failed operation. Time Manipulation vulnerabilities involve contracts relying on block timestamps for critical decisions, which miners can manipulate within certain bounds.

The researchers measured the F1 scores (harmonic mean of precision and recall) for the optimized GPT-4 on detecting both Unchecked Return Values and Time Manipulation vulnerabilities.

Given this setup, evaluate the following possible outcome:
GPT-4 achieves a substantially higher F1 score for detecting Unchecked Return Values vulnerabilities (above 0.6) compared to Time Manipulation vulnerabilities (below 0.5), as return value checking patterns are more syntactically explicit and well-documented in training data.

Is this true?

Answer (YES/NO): YES